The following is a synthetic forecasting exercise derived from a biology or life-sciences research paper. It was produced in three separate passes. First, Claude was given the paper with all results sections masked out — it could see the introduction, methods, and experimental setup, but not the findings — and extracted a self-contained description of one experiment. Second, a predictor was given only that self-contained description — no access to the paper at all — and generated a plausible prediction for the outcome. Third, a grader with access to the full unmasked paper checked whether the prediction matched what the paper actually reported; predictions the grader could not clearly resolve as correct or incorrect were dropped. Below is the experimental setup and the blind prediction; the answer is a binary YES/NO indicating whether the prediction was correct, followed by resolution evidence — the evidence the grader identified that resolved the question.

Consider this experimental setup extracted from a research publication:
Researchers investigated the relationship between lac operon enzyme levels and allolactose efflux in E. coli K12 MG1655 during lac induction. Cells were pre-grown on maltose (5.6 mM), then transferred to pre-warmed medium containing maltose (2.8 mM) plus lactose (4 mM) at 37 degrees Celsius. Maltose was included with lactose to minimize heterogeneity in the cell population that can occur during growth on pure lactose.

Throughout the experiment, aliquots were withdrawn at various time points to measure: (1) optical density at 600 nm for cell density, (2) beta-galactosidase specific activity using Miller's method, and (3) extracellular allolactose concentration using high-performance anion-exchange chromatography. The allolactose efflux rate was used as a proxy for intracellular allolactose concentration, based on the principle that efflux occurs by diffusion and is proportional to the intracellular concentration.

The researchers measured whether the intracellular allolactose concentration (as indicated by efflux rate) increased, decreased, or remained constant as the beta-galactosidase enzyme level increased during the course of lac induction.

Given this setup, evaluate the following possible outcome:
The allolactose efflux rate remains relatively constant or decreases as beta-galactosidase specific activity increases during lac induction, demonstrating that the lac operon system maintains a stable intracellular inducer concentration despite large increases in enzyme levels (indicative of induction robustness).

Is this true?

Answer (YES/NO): NO